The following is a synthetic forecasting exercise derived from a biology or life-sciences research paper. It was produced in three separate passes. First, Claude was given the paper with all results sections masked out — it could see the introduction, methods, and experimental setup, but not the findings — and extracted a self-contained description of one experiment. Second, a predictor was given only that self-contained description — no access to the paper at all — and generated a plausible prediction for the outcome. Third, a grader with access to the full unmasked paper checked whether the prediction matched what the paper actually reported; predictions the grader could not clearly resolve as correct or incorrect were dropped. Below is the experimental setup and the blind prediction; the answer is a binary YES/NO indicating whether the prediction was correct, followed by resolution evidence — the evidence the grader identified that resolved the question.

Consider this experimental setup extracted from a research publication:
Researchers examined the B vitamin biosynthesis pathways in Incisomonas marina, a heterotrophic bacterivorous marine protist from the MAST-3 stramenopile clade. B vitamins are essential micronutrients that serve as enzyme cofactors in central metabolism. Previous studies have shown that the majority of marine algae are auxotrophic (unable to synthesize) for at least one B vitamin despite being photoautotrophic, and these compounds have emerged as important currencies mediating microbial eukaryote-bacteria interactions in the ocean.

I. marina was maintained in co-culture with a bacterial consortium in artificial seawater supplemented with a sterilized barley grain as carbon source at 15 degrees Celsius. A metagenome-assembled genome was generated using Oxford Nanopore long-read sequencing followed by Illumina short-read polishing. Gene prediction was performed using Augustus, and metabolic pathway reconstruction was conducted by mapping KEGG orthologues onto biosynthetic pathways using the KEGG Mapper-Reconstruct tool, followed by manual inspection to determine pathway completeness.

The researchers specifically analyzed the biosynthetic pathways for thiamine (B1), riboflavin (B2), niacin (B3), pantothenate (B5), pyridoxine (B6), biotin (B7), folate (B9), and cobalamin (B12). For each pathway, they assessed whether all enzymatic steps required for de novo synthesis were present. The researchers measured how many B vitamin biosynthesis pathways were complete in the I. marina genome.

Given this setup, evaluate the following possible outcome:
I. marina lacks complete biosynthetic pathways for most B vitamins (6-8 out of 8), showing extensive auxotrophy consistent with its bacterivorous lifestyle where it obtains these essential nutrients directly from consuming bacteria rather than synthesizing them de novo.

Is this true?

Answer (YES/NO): NO